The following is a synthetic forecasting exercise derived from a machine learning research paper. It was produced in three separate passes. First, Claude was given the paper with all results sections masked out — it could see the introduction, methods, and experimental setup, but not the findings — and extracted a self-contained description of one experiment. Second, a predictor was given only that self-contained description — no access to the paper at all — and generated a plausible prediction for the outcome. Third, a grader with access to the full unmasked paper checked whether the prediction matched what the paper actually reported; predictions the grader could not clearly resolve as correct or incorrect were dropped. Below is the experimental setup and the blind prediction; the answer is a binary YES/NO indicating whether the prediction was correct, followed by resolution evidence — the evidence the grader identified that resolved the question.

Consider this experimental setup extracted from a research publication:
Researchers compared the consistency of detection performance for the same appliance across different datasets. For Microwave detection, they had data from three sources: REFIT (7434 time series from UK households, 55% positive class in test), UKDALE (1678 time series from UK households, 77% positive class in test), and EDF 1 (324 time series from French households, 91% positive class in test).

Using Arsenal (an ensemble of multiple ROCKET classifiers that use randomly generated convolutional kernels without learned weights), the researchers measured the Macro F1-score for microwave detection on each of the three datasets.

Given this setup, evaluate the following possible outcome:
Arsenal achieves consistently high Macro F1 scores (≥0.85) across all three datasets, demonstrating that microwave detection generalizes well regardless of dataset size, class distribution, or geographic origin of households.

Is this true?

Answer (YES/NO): NO